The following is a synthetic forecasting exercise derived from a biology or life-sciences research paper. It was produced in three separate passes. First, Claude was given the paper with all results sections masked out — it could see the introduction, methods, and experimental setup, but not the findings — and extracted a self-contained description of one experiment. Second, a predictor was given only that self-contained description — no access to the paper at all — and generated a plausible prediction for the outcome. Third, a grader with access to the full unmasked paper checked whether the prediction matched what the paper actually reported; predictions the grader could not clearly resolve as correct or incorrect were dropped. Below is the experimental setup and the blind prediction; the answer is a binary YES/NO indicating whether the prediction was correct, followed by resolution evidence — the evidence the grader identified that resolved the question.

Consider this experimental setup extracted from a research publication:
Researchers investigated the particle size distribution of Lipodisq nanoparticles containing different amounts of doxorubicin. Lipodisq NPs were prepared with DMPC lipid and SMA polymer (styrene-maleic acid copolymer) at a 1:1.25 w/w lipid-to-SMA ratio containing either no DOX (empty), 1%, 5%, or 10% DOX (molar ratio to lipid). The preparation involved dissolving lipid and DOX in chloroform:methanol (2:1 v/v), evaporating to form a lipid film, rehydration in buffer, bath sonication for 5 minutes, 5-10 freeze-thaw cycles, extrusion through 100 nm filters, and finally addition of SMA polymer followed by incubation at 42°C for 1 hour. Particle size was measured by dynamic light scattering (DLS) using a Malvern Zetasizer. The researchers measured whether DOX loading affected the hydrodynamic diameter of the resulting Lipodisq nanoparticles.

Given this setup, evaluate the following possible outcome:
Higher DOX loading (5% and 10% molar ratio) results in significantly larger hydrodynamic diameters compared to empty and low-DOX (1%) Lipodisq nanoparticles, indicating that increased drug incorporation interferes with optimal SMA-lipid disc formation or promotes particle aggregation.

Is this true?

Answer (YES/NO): NO